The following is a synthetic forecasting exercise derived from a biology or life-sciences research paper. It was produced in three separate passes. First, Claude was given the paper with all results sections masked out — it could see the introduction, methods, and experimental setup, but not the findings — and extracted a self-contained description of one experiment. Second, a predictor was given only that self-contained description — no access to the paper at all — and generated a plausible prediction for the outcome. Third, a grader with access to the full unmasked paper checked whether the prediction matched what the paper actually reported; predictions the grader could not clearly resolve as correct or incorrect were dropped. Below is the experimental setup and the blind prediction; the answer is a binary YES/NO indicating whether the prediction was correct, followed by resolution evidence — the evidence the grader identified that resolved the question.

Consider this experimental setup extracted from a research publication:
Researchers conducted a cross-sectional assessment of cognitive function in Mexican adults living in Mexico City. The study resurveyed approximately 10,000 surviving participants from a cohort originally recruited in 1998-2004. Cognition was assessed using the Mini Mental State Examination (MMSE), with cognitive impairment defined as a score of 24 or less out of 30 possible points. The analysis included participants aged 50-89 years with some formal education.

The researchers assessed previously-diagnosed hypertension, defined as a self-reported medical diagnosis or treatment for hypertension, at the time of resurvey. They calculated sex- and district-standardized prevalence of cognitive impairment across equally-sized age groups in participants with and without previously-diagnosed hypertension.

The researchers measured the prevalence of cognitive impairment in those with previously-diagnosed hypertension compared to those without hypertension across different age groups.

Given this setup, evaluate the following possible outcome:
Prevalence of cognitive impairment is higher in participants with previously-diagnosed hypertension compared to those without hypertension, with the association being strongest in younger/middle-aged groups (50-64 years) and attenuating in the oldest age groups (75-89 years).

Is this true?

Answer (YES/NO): NO